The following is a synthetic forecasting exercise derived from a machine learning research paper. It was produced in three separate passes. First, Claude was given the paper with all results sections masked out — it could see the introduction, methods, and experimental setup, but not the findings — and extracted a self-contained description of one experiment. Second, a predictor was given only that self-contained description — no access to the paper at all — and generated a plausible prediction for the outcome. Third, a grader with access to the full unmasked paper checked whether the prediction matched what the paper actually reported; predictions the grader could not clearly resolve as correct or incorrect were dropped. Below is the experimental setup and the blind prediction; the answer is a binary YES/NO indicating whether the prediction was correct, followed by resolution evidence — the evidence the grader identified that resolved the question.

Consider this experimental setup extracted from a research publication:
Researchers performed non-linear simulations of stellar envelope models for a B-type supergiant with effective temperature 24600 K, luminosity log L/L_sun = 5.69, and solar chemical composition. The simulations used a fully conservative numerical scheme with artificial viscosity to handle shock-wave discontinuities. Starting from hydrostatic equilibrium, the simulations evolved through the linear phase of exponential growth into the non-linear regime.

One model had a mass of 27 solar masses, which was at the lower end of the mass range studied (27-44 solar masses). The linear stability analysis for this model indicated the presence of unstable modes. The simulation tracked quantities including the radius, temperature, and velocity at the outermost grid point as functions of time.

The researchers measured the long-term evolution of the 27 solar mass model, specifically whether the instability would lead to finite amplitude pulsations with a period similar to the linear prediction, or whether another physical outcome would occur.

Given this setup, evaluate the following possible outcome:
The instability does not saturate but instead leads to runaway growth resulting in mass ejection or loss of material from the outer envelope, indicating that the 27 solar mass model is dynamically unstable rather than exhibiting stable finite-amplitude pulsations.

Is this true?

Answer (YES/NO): NO